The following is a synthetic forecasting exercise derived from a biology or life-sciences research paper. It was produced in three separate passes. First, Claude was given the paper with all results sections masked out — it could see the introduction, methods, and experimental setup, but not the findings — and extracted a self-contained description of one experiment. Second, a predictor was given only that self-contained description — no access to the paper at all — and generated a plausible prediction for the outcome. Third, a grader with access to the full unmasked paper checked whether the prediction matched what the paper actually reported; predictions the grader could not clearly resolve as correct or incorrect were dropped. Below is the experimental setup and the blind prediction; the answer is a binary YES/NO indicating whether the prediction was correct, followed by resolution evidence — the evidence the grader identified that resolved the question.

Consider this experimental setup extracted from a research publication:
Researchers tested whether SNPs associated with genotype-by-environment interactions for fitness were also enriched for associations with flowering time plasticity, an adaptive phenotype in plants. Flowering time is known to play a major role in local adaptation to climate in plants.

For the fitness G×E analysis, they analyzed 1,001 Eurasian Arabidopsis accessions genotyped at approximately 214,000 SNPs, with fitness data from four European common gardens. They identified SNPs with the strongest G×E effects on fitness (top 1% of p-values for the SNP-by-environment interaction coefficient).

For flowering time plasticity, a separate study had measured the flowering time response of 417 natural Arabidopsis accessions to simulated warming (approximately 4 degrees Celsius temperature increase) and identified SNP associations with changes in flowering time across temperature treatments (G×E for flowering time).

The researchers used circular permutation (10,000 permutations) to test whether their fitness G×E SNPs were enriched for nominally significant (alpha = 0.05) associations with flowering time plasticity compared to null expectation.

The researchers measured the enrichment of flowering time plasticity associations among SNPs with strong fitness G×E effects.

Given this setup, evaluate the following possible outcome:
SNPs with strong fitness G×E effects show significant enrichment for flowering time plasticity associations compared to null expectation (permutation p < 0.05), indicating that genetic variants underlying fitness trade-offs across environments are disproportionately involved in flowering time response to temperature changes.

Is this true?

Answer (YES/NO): YES